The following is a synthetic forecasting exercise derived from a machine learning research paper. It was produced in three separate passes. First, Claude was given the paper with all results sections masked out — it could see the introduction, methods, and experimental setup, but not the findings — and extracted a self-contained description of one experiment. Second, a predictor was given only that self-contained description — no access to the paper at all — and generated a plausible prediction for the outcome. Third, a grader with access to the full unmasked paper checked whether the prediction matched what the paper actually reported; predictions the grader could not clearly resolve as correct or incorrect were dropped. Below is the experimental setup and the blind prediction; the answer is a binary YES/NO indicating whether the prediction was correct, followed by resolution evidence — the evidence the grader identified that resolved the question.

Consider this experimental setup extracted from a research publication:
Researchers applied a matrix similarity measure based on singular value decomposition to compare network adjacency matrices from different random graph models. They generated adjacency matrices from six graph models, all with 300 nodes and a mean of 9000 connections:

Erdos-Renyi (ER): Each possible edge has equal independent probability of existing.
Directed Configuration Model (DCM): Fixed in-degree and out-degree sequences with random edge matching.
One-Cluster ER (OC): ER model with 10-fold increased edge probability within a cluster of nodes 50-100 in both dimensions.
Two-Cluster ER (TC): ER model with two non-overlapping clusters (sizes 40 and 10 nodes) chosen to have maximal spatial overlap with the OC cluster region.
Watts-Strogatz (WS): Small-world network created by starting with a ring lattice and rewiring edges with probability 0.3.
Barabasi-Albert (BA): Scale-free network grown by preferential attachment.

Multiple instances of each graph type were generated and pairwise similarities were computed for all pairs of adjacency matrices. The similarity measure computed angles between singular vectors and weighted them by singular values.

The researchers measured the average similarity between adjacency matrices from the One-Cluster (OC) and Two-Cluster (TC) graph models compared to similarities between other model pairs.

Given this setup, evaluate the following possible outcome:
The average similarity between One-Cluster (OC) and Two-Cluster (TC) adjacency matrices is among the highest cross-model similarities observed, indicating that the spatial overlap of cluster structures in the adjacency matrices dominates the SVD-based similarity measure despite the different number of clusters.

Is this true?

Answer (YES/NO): YES